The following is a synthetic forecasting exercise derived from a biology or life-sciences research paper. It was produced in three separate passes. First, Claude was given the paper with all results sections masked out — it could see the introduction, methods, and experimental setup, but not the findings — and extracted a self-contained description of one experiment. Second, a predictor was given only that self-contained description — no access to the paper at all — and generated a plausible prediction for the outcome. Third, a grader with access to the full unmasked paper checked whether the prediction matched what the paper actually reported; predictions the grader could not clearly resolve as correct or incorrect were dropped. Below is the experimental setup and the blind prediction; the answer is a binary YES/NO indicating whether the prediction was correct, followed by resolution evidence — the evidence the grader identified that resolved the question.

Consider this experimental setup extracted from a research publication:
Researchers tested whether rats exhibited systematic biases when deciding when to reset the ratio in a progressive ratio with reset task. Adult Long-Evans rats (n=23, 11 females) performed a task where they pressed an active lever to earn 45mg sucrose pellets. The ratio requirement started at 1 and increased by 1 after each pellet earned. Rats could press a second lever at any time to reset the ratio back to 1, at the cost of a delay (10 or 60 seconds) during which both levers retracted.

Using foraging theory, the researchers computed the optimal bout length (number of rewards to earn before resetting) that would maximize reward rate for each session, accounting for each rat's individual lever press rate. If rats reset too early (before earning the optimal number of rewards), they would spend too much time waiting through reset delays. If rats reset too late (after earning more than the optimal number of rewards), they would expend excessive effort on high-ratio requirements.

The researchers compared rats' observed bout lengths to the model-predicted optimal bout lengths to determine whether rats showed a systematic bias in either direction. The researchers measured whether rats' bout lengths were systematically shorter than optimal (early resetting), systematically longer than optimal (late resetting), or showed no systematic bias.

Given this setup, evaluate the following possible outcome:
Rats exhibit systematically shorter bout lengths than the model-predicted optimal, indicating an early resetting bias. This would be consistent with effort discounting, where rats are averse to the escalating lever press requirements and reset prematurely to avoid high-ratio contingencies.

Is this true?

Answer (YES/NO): NO